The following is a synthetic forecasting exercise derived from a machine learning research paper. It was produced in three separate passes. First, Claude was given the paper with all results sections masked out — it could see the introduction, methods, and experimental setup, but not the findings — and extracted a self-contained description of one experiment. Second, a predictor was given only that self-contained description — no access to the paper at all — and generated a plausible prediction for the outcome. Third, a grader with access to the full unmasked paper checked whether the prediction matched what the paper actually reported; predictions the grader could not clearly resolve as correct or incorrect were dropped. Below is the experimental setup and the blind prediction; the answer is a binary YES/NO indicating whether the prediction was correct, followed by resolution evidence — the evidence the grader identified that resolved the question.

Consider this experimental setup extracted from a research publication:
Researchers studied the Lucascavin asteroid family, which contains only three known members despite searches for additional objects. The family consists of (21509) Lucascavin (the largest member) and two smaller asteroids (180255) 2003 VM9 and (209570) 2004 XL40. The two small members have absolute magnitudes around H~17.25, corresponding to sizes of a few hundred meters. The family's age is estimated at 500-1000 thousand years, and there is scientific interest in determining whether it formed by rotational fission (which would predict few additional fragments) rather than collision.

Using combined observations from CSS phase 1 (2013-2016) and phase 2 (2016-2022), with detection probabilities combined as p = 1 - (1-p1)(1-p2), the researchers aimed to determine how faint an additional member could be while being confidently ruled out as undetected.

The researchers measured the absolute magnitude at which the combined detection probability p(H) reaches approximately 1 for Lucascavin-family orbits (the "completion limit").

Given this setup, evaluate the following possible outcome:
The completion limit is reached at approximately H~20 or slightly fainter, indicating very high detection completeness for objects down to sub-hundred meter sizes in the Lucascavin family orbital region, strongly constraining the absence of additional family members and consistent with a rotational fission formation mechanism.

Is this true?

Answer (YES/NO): NO